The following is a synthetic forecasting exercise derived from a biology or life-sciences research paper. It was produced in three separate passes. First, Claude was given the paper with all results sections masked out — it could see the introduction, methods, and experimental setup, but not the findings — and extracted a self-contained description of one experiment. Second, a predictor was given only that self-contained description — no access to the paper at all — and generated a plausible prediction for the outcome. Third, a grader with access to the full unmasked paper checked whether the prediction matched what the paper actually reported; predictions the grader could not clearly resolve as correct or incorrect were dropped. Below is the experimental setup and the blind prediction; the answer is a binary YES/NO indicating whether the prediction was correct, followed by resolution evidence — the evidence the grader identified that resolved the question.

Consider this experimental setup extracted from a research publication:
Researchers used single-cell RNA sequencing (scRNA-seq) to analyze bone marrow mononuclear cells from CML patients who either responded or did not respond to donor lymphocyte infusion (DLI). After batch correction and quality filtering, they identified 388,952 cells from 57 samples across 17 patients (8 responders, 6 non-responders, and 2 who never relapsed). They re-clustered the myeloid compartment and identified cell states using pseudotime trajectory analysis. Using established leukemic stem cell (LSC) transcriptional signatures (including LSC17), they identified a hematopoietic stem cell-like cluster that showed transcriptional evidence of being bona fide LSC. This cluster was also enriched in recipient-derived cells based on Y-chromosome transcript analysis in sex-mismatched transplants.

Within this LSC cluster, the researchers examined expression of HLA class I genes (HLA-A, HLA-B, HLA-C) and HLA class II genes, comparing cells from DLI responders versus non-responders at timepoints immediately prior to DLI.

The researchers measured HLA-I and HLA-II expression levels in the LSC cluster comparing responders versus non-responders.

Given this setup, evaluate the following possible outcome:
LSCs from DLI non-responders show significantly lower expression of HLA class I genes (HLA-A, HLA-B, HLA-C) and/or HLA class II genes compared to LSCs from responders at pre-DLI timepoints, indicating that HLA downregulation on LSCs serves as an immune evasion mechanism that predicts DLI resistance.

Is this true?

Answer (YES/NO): YES